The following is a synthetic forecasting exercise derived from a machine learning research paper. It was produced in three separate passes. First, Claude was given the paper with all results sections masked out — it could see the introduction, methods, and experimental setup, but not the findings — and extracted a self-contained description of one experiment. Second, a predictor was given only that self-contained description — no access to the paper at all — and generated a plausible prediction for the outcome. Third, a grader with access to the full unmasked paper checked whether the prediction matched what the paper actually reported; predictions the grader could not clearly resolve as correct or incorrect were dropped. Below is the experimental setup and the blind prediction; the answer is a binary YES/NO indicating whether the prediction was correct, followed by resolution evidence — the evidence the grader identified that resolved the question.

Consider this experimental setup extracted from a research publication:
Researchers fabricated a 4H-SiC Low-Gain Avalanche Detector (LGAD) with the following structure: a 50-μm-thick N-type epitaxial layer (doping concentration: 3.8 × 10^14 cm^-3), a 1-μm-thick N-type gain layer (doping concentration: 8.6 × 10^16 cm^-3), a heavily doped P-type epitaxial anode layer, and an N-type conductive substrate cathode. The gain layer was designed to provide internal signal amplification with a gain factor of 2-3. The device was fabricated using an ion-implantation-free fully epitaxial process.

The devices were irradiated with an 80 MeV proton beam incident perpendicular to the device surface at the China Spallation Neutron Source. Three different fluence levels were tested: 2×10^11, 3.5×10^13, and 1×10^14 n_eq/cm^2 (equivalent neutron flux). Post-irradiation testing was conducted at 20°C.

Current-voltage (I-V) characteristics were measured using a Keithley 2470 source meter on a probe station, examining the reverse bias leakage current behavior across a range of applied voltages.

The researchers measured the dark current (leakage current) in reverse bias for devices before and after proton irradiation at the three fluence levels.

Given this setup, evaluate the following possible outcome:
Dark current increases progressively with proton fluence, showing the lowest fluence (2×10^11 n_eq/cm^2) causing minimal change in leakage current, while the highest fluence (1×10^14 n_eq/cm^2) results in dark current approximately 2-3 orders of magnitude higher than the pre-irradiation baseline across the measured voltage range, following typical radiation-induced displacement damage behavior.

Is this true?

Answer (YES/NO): NO